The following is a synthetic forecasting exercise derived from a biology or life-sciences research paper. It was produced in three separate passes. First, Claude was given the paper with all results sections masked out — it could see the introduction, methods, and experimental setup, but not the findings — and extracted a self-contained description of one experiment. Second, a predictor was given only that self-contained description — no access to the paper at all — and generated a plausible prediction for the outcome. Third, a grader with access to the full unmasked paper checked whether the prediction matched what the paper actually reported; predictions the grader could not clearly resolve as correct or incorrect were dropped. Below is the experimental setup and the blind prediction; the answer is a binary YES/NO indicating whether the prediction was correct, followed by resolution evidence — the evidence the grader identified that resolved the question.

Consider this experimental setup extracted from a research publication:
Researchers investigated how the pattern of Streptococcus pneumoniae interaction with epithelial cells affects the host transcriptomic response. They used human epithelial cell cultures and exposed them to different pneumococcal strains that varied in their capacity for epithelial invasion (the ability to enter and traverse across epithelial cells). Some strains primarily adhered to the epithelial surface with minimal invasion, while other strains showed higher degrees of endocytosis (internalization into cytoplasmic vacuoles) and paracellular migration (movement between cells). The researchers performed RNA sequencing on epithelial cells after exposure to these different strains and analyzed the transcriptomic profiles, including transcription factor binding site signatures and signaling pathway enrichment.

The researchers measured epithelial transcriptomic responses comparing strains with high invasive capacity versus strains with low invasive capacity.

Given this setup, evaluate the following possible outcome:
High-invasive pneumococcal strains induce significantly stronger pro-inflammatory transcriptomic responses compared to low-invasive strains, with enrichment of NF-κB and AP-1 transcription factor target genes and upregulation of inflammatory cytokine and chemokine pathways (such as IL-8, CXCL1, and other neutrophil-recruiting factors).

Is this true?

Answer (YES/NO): NO